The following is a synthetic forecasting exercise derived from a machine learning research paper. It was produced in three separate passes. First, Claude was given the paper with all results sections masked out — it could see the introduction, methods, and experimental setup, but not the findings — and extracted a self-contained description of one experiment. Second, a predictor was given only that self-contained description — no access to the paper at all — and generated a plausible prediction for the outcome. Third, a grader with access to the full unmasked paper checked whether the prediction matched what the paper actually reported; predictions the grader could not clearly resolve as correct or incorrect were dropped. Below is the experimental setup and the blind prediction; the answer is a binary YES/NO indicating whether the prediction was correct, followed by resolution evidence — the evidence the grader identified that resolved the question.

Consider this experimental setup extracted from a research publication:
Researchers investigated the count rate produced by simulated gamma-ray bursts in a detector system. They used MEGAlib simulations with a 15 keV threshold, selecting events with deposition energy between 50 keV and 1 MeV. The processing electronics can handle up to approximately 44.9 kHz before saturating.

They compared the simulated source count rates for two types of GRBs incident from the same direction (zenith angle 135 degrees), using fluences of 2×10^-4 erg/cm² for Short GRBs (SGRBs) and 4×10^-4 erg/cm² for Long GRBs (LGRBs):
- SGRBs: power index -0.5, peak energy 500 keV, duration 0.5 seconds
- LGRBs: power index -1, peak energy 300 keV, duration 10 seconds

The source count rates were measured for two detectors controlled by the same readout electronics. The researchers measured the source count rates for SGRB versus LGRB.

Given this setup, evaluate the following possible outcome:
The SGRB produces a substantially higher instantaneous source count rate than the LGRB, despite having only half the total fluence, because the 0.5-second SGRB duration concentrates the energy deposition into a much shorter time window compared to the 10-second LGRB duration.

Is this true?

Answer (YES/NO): YES